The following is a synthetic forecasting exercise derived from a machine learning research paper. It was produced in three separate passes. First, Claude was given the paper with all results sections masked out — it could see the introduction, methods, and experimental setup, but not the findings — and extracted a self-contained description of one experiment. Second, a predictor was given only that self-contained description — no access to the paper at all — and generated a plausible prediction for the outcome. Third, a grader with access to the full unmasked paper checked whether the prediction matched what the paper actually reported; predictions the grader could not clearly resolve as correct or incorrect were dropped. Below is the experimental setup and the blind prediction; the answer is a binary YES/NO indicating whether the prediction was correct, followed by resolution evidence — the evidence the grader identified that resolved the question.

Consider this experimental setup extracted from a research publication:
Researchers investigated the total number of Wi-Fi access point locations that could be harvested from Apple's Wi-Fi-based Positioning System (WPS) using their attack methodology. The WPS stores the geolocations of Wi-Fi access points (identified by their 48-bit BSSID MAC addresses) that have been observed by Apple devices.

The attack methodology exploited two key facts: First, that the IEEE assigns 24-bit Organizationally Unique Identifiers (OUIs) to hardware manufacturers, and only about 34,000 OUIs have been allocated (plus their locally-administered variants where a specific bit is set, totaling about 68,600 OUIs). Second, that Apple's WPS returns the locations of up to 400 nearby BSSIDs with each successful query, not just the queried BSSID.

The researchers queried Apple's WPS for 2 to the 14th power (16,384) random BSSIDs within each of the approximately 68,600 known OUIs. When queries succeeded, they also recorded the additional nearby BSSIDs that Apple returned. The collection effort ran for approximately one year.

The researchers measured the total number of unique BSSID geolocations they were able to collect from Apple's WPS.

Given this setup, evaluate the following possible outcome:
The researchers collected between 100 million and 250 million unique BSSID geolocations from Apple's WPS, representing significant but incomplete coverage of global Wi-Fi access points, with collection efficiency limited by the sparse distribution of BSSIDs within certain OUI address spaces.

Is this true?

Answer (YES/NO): NO